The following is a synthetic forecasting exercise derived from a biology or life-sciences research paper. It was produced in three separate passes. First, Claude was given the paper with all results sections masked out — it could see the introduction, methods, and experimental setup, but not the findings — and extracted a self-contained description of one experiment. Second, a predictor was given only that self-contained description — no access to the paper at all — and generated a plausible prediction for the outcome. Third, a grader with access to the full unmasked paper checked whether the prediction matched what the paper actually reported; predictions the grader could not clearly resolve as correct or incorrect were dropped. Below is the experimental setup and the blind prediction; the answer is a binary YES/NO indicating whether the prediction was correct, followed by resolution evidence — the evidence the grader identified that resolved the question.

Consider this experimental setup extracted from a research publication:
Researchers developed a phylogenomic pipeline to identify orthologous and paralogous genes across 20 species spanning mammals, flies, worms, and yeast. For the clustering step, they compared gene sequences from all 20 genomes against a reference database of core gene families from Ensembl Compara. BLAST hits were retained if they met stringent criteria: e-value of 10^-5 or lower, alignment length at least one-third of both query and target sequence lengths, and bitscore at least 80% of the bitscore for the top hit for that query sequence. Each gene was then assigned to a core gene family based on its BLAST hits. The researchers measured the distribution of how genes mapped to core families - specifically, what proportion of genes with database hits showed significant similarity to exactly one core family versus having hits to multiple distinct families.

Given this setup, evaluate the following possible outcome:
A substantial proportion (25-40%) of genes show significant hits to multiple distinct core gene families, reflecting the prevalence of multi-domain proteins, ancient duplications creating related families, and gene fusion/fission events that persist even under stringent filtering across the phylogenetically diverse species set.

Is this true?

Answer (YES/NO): NO